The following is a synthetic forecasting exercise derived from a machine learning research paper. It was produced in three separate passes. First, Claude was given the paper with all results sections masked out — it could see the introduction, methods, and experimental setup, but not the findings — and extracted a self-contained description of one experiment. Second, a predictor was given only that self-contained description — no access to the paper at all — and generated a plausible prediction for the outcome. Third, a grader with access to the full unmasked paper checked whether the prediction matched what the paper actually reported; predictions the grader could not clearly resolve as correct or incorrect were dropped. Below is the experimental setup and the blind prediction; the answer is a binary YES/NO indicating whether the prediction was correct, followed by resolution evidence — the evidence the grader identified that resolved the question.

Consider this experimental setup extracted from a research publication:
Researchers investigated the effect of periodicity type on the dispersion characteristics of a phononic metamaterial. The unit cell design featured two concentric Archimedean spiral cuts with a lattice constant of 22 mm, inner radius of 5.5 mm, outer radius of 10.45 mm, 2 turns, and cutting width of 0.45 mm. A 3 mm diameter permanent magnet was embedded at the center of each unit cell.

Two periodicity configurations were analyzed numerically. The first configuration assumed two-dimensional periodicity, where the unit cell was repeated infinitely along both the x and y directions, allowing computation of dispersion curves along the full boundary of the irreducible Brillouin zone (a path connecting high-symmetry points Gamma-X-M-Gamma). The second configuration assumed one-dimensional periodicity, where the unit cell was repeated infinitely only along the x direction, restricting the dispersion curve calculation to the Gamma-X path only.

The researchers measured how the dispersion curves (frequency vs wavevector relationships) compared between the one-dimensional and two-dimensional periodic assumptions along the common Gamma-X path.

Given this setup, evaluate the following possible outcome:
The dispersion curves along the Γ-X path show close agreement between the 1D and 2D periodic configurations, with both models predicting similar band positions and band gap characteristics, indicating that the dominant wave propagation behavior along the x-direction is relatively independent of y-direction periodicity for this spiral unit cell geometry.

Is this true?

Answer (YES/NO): YES